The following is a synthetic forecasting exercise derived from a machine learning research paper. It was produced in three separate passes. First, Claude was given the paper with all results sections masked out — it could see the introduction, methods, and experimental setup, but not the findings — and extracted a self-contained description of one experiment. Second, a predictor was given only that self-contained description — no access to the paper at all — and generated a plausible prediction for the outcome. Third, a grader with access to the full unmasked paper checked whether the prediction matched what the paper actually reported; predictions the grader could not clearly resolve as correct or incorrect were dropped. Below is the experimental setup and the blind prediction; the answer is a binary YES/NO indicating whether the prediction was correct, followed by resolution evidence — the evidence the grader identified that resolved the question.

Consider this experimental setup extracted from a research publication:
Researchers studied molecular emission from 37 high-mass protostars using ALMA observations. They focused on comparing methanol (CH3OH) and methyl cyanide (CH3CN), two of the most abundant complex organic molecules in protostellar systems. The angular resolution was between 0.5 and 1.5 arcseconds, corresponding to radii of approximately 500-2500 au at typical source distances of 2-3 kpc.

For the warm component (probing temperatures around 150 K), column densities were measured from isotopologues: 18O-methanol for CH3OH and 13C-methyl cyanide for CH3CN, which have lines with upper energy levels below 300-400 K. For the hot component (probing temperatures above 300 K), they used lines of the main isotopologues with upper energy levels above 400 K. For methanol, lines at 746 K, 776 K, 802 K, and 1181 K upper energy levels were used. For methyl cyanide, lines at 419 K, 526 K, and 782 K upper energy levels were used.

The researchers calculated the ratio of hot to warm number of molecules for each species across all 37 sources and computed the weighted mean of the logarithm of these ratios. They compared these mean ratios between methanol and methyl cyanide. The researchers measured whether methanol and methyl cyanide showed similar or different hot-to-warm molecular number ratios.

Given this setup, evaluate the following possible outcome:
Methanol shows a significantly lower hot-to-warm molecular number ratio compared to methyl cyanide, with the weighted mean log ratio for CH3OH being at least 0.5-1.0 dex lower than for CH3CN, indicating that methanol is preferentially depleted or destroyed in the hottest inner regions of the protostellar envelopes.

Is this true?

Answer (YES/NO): YES